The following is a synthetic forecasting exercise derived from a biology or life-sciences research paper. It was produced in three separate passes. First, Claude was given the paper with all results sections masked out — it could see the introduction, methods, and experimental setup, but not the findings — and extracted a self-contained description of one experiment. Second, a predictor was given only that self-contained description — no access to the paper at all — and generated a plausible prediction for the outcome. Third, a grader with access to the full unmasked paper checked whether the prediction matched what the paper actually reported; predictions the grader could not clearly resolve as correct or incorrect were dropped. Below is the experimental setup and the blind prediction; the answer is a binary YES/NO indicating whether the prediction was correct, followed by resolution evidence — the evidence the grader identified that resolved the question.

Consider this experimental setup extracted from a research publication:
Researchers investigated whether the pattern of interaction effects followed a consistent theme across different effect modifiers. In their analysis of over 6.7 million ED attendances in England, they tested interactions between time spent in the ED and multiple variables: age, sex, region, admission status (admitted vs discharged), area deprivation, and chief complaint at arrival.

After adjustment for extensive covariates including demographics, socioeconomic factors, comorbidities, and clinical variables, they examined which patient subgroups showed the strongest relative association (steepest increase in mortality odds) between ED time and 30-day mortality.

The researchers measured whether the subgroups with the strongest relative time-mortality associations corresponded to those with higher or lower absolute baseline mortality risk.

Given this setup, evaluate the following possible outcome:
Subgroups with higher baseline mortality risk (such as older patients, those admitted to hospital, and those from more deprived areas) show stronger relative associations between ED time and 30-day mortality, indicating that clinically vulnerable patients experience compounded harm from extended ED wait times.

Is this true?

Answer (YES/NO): NO